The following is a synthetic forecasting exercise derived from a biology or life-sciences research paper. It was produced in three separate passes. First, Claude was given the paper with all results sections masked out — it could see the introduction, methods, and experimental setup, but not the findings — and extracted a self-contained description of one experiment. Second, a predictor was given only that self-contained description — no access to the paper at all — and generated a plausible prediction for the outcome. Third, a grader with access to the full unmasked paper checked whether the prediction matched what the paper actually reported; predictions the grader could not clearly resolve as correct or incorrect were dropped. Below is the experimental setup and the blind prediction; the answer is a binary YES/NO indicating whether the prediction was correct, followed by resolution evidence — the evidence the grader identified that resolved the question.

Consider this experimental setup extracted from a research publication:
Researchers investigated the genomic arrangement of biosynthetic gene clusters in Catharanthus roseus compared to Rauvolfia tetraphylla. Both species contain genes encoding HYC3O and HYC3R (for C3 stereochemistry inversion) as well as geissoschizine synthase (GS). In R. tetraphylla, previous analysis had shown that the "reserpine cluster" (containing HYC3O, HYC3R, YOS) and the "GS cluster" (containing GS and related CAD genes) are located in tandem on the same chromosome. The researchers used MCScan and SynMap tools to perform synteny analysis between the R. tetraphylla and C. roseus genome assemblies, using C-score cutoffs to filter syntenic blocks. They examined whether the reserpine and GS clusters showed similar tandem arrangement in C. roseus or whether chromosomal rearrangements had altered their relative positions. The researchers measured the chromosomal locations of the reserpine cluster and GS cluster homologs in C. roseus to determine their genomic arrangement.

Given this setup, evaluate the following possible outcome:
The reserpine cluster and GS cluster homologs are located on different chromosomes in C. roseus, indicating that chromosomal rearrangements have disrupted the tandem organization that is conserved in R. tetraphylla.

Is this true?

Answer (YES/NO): YES